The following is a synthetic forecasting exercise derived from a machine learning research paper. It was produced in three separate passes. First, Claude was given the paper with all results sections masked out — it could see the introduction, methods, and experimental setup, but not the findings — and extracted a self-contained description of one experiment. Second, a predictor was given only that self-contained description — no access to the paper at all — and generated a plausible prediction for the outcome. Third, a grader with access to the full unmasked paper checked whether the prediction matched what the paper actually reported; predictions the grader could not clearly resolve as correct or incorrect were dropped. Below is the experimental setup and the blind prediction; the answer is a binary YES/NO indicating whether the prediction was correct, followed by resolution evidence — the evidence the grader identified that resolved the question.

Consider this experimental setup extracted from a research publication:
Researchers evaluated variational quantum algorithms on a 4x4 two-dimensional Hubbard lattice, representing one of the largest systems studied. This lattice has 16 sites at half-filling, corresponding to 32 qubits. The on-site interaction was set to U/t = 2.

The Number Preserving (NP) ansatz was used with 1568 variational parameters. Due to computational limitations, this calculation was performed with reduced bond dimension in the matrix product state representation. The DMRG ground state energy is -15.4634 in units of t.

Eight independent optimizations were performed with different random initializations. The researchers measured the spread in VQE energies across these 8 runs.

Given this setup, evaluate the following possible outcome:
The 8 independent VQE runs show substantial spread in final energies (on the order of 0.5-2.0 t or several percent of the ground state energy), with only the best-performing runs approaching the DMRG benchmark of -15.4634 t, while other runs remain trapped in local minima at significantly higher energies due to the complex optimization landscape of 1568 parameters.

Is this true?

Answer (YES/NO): NO